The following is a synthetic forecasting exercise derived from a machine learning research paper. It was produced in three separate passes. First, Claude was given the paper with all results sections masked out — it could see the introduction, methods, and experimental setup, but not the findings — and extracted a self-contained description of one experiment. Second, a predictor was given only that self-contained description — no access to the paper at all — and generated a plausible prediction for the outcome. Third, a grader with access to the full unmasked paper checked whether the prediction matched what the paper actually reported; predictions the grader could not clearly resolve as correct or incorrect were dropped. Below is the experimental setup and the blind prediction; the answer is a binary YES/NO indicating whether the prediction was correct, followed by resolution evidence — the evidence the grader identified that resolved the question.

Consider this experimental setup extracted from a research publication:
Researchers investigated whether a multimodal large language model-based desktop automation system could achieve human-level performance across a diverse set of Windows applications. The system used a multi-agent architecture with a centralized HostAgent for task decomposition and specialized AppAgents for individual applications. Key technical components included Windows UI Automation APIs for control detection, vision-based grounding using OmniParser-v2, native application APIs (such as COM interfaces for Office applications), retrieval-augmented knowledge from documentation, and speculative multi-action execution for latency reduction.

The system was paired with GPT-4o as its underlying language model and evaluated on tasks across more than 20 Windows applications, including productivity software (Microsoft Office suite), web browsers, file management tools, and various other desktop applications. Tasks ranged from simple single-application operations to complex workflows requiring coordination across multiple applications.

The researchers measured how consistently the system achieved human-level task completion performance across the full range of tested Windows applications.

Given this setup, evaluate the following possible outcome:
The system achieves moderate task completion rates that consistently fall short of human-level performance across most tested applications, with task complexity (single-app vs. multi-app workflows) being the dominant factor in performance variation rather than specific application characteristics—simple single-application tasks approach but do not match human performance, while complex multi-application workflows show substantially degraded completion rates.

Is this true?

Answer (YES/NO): NO